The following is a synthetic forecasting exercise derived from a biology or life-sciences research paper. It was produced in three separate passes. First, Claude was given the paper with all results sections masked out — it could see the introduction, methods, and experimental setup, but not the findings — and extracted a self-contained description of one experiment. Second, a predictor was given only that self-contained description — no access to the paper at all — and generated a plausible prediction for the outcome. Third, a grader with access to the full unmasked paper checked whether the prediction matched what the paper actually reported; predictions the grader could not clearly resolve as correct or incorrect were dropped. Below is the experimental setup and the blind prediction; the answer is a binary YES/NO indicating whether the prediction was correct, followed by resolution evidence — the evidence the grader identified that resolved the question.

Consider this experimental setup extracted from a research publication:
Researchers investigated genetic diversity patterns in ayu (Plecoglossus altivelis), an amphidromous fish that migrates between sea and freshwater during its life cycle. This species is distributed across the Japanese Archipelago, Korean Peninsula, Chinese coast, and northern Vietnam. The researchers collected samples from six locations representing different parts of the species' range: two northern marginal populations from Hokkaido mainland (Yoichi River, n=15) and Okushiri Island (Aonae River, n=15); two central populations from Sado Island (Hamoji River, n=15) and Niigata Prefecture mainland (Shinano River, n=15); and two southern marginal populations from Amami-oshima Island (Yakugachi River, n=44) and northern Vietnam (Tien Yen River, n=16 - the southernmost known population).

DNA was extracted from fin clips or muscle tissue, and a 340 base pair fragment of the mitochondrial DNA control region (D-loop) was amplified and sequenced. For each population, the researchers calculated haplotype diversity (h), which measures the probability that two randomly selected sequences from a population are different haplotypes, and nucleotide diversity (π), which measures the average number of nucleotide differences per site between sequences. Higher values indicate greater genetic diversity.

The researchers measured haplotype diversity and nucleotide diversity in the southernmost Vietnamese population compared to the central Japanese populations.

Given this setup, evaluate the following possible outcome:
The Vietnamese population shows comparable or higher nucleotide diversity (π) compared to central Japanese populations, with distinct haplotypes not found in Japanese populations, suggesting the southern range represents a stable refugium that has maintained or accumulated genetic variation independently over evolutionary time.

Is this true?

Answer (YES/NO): NO